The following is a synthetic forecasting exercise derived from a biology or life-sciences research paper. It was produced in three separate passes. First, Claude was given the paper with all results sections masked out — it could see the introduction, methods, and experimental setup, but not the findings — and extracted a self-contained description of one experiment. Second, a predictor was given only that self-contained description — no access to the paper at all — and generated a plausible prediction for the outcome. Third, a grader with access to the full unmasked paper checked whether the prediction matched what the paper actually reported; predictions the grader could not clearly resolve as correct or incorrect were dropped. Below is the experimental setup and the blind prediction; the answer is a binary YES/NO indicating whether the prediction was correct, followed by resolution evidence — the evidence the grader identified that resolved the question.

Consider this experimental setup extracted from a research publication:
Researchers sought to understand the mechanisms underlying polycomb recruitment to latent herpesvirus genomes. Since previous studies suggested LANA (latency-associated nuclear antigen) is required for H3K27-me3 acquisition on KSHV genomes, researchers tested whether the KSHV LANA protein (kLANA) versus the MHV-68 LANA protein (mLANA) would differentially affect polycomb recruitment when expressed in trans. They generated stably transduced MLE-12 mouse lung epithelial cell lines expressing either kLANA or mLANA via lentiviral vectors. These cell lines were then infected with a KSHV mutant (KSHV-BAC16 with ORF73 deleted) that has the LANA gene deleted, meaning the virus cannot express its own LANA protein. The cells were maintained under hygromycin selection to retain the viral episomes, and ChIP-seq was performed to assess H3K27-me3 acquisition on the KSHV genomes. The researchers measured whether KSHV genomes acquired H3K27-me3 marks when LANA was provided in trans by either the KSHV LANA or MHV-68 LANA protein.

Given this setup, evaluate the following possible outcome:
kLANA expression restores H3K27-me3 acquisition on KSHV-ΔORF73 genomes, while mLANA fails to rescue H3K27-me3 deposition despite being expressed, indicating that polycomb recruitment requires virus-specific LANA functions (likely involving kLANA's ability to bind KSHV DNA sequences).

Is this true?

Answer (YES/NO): NO